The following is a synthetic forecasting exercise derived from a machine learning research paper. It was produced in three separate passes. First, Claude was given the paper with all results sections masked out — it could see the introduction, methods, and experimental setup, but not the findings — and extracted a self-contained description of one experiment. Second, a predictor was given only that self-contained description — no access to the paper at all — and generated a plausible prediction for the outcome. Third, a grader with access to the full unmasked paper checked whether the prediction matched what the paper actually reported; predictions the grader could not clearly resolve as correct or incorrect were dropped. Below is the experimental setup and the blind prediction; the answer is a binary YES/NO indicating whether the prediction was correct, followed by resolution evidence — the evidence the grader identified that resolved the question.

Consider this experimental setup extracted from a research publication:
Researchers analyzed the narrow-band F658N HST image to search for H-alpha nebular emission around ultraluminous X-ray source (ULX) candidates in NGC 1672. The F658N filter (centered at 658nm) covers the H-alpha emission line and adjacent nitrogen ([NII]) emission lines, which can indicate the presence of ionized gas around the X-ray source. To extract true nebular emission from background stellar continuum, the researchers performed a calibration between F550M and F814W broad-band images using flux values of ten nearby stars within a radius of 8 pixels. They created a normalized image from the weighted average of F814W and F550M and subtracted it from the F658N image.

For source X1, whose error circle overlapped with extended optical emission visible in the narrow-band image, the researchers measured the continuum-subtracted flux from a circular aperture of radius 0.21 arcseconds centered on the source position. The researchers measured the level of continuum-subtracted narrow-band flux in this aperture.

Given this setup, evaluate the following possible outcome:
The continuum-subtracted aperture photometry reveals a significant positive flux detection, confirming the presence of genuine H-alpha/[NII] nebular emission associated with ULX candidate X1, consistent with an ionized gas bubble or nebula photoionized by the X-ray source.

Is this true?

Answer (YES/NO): NO